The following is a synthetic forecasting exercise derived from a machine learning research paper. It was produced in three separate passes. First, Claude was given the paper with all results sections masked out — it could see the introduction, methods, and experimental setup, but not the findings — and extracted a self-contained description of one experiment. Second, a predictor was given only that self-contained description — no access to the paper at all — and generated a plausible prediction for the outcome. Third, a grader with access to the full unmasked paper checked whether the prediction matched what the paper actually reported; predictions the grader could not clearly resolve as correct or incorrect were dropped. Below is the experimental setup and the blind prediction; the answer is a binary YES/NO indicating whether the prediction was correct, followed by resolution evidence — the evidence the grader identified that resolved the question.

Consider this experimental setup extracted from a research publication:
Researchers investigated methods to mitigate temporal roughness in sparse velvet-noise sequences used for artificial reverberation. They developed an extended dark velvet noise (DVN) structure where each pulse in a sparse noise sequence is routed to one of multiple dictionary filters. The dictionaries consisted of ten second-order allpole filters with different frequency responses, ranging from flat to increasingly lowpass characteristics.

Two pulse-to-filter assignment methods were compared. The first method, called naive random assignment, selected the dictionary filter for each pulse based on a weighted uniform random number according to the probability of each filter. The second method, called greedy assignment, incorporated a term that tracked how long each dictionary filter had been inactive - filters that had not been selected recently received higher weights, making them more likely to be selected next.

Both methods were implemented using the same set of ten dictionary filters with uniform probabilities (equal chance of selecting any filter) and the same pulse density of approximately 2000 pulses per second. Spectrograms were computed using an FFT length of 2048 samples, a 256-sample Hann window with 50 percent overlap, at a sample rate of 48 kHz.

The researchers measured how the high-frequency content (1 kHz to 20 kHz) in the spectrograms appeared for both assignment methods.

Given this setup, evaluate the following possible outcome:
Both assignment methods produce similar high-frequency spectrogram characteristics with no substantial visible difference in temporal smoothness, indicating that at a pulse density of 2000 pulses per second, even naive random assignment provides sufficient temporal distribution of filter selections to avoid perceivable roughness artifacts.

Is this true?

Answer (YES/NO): NO